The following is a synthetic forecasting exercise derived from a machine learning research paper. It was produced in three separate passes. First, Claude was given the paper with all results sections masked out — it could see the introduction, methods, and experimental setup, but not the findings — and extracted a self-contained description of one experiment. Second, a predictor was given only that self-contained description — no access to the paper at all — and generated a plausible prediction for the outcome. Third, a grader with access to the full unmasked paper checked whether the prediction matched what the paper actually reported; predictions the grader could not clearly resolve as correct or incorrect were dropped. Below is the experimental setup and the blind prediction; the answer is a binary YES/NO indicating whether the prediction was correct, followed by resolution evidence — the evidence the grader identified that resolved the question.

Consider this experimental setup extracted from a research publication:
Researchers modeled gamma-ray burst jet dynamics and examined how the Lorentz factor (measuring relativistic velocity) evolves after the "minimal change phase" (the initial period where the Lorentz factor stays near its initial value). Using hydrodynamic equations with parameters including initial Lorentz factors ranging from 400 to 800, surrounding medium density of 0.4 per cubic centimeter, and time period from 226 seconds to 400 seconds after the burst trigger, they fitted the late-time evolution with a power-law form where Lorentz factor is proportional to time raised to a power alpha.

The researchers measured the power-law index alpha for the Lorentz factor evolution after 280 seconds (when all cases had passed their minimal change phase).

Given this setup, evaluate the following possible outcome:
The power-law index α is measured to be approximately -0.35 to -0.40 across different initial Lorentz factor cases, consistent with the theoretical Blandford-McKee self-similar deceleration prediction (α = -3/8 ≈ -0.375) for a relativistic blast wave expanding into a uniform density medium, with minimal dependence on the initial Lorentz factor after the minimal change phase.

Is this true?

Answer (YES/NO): NO